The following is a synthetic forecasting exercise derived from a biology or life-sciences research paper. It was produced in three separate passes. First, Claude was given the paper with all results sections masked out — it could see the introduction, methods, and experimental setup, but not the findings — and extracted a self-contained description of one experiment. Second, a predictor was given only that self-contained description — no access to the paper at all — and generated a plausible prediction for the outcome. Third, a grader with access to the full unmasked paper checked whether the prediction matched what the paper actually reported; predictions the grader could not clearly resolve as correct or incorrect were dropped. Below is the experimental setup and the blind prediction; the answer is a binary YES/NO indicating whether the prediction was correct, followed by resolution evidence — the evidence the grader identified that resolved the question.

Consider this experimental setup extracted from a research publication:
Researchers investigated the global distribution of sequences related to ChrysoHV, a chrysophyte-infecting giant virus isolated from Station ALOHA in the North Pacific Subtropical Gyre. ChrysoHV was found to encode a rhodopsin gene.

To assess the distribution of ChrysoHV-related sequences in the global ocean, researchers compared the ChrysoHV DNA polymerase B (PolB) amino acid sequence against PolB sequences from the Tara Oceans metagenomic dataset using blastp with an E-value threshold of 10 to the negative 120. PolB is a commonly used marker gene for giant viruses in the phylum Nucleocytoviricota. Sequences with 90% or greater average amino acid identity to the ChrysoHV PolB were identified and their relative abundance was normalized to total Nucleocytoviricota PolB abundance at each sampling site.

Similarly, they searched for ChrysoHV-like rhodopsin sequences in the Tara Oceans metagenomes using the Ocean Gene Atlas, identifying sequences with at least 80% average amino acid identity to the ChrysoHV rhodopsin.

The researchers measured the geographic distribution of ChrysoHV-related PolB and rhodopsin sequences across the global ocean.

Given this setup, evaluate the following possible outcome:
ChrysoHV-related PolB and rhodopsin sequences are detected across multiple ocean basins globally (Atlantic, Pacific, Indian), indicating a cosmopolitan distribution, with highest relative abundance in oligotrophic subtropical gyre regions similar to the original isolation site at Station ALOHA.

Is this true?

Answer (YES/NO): NO